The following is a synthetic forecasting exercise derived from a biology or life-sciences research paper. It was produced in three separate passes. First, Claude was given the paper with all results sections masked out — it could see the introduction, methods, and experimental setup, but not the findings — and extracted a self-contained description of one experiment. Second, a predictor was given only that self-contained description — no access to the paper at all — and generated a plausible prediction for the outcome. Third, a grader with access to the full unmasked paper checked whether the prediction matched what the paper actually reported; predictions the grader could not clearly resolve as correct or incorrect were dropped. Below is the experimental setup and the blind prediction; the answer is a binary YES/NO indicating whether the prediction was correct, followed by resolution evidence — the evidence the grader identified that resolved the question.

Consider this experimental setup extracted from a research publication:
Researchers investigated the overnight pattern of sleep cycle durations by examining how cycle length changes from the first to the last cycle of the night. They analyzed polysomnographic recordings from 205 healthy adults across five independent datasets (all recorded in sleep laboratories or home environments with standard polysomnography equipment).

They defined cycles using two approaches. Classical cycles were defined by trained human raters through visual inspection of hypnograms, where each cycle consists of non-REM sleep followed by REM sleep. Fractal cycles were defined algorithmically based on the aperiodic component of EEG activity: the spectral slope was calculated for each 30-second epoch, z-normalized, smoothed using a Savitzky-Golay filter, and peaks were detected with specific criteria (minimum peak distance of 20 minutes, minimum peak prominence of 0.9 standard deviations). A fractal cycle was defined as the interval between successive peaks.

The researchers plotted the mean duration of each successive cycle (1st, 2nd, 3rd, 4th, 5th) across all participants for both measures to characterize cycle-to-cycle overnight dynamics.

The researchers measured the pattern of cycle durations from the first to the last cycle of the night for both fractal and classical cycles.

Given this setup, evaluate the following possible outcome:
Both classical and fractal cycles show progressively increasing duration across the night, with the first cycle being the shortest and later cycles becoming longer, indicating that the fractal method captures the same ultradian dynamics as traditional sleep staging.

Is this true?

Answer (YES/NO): NO